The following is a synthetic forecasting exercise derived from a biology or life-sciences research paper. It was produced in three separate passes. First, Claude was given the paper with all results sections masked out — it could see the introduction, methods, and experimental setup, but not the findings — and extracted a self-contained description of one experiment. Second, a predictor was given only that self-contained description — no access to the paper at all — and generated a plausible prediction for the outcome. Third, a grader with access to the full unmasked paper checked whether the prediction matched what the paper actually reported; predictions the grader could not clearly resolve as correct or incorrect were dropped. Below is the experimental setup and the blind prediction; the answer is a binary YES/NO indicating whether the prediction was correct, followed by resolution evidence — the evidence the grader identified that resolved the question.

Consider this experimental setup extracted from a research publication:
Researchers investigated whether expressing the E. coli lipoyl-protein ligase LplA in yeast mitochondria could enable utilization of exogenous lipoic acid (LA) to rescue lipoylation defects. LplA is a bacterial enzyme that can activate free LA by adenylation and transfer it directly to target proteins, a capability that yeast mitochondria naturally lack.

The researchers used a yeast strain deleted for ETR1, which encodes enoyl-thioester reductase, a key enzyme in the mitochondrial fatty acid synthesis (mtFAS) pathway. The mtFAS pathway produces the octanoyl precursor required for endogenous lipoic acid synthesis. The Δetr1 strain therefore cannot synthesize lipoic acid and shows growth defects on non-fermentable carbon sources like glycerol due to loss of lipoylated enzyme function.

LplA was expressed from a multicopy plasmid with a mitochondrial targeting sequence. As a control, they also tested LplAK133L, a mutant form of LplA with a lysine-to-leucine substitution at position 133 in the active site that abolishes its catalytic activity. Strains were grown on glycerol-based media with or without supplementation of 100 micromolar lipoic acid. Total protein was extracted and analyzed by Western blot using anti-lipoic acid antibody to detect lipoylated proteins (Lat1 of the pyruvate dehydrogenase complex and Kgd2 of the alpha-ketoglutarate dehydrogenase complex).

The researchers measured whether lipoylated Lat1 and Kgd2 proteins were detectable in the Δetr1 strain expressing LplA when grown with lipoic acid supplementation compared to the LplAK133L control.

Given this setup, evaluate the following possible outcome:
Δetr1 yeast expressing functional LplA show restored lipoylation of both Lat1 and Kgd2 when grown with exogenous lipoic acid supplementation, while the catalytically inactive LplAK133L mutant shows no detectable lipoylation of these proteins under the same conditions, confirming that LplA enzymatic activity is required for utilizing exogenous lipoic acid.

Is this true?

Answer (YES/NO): YES